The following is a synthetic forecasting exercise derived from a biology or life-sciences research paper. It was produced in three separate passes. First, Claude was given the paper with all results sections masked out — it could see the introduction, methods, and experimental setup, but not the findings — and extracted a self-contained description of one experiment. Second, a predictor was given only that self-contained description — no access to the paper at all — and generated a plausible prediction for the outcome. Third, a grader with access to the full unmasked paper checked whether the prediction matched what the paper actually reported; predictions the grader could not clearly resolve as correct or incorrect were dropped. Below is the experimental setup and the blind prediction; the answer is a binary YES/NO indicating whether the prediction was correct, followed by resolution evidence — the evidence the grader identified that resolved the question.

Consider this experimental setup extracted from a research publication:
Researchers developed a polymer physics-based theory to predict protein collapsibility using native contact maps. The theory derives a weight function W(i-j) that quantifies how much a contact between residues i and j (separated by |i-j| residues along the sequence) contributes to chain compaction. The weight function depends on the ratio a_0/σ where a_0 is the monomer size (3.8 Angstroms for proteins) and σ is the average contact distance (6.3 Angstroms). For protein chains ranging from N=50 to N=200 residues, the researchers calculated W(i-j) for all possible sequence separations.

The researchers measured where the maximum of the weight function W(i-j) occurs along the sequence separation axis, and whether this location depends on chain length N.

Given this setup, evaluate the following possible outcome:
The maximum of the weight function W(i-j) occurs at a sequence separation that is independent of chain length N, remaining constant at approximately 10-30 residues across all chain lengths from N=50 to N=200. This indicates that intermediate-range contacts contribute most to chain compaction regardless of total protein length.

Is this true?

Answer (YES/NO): NO